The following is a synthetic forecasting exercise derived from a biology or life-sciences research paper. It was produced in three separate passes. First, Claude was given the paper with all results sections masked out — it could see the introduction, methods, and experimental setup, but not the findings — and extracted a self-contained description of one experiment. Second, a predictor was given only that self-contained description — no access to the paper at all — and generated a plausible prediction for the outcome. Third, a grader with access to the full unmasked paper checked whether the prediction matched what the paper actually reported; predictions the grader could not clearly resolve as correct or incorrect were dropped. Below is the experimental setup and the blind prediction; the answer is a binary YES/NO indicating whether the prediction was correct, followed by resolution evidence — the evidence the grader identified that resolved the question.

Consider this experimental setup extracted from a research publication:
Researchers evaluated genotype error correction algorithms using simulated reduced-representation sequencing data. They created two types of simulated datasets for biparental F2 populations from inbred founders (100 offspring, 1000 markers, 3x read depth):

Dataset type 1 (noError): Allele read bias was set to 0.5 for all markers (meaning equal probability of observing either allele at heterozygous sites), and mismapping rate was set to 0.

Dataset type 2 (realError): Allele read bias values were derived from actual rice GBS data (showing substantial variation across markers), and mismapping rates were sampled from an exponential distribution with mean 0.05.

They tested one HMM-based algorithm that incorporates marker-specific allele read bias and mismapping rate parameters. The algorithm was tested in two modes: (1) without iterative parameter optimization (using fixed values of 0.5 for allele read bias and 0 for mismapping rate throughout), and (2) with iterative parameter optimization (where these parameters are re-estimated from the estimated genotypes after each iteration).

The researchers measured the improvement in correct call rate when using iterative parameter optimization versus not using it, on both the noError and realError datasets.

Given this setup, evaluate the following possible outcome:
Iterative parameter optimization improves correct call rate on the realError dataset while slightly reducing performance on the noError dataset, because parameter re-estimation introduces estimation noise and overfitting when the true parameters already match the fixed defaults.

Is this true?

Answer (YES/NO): NO